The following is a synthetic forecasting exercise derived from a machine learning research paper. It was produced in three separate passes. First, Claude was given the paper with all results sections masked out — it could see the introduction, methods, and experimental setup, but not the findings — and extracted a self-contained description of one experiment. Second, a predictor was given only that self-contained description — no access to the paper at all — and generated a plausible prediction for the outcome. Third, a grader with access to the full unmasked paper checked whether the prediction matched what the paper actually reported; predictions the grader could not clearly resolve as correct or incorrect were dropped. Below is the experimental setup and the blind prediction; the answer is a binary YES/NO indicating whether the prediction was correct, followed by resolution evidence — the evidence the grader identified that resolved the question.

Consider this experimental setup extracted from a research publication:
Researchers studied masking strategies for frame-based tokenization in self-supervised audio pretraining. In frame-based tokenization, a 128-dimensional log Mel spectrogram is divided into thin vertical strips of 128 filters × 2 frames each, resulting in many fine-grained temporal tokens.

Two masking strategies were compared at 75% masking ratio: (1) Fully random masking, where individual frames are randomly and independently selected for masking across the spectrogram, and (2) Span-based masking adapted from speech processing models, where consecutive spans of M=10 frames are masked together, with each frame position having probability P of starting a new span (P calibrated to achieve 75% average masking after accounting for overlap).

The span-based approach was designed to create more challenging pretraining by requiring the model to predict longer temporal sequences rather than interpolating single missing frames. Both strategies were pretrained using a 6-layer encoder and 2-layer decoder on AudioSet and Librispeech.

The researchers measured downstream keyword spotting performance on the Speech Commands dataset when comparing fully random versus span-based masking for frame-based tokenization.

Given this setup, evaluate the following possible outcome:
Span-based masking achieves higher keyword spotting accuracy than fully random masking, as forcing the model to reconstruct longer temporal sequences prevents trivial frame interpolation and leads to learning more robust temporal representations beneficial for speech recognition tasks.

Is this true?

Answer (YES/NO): YES